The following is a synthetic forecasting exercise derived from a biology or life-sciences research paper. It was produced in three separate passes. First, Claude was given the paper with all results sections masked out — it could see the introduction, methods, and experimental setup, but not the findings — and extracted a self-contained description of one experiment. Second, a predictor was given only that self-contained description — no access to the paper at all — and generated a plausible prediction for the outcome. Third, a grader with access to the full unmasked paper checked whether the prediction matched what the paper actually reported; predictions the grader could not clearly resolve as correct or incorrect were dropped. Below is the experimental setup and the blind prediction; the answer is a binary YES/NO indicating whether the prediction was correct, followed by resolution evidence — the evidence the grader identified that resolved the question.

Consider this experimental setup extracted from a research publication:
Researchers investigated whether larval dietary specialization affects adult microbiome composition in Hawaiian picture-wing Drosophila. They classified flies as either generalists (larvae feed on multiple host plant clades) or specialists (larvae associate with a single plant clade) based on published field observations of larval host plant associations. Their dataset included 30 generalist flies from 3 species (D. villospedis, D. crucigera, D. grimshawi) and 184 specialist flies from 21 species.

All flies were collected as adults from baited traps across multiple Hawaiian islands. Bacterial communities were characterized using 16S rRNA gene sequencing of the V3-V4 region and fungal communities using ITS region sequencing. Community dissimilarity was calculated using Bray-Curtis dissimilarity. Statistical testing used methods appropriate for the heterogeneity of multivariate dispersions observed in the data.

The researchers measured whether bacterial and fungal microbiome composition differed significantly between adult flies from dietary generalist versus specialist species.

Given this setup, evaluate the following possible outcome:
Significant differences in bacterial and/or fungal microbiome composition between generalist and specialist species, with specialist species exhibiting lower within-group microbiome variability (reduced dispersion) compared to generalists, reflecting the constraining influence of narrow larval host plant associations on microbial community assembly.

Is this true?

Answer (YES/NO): NO